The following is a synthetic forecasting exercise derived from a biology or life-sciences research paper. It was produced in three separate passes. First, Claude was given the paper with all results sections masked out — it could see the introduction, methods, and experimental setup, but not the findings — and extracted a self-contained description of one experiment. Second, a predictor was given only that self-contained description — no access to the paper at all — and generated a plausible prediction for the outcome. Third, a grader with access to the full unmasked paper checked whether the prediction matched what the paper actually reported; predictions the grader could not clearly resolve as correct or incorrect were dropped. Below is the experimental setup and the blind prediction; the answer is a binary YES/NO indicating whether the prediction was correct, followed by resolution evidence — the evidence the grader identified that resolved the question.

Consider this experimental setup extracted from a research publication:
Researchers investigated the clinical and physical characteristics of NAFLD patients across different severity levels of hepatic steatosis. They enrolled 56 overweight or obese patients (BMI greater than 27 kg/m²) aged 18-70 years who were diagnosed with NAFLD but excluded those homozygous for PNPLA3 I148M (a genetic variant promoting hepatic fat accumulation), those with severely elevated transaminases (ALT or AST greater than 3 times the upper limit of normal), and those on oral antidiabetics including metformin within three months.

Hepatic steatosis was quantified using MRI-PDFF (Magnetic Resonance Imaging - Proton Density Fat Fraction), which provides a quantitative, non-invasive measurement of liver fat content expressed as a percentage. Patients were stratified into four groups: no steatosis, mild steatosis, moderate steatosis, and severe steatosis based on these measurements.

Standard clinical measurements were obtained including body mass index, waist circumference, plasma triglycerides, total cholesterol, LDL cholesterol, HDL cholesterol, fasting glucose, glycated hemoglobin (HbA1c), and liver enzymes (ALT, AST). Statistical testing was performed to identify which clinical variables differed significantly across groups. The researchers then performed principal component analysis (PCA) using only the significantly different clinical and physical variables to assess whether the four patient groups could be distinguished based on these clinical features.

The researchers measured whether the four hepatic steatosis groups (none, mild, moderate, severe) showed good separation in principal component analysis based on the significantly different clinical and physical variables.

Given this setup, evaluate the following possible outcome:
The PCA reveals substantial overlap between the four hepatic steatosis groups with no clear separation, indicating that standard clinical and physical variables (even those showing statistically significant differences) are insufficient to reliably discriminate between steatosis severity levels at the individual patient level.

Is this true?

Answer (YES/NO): NO